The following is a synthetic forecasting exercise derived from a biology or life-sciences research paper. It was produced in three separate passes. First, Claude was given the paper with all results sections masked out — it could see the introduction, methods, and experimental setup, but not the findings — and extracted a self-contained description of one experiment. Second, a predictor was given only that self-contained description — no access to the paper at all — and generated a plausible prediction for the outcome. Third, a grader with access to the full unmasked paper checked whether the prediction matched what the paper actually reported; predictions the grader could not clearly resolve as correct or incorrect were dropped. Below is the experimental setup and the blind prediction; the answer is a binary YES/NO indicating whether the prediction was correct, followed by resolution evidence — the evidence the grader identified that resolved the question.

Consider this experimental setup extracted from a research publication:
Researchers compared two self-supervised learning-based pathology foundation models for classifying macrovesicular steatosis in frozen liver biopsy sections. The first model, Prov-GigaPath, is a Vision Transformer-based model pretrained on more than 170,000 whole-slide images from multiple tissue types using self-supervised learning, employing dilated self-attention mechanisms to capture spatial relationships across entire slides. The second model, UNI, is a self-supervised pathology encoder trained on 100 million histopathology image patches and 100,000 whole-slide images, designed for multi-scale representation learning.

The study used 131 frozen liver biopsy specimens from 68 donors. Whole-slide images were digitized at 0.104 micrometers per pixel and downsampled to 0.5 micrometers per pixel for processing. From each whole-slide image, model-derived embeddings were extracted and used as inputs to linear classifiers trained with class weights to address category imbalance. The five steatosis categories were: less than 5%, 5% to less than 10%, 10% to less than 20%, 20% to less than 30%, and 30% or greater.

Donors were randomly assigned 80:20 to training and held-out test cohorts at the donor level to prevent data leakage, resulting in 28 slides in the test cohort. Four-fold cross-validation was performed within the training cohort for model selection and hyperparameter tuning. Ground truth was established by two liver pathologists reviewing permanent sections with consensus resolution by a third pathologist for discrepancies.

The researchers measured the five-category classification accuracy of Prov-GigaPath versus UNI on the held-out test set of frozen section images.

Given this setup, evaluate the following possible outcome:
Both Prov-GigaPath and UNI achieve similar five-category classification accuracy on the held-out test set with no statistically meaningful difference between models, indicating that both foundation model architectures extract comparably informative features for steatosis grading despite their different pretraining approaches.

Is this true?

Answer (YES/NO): NO